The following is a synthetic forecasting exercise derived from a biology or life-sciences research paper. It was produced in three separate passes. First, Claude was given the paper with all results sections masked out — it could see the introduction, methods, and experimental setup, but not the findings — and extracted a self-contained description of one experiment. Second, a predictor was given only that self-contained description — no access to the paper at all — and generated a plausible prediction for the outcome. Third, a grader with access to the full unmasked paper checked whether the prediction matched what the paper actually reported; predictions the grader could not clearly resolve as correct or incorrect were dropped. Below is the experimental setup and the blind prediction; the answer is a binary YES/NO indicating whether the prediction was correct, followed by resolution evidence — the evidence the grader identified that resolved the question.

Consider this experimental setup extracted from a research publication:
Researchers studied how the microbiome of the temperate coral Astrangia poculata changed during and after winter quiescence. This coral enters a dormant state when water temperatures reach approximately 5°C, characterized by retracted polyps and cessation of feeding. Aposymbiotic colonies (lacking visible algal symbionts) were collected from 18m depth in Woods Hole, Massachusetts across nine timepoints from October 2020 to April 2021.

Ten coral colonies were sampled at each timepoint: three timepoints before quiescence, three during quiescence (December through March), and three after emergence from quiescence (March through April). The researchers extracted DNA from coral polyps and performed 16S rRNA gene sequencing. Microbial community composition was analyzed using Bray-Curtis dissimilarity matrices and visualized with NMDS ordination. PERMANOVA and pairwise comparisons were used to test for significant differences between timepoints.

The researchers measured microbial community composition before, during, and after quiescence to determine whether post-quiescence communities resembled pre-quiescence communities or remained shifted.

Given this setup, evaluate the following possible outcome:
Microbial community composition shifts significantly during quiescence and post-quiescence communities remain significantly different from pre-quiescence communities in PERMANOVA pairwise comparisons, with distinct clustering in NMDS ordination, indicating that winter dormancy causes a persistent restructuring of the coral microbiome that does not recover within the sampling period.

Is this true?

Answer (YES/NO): YES